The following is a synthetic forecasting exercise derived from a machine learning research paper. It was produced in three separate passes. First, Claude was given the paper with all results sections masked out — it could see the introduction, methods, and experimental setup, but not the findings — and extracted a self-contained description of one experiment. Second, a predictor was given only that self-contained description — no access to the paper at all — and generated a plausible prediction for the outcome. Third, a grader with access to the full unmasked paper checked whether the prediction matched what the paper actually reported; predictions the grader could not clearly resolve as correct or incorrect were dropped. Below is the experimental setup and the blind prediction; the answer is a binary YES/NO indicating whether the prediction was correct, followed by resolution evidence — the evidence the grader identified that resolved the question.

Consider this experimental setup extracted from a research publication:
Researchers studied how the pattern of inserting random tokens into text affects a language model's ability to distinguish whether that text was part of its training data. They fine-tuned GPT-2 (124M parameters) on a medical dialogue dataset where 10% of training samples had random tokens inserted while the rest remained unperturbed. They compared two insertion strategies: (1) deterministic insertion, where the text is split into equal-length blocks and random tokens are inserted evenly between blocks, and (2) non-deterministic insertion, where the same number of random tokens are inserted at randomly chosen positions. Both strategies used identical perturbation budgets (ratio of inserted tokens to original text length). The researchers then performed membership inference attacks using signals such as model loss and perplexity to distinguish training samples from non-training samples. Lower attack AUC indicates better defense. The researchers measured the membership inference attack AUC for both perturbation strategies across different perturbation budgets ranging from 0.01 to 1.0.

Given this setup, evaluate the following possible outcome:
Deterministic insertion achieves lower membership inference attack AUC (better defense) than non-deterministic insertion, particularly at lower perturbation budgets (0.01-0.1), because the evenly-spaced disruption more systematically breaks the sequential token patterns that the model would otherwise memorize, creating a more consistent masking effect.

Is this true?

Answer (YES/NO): NO